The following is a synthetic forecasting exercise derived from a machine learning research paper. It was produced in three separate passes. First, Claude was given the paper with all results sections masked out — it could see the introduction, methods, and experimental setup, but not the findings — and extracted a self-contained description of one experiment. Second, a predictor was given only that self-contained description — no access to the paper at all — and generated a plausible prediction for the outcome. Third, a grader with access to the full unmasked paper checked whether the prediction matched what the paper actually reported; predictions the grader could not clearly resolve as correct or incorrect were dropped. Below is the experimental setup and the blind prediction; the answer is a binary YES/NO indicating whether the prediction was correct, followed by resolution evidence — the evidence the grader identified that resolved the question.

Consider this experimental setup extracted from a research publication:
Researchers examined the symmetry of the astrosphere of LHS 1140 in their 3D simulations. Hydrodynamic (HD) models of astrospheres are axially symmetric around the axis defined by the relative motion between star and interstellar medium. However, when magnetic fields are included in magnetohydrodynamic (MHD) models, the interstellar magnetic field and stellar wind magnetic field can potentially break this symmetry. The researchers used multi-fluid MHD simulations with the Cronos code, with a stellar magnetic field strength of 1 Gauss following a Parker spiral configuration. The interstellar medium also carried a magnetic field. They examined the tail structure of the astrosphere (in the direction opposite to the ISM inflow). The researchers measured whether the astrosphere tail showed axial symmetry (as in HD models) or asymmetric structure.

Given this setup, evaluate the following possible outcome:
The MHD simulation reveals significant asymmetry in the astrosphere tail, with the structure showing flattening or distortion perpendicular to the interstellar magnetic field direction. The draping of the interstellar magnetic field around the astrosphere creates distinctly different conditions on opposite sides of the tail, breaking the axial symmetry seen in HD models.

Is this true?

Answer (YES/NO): NO